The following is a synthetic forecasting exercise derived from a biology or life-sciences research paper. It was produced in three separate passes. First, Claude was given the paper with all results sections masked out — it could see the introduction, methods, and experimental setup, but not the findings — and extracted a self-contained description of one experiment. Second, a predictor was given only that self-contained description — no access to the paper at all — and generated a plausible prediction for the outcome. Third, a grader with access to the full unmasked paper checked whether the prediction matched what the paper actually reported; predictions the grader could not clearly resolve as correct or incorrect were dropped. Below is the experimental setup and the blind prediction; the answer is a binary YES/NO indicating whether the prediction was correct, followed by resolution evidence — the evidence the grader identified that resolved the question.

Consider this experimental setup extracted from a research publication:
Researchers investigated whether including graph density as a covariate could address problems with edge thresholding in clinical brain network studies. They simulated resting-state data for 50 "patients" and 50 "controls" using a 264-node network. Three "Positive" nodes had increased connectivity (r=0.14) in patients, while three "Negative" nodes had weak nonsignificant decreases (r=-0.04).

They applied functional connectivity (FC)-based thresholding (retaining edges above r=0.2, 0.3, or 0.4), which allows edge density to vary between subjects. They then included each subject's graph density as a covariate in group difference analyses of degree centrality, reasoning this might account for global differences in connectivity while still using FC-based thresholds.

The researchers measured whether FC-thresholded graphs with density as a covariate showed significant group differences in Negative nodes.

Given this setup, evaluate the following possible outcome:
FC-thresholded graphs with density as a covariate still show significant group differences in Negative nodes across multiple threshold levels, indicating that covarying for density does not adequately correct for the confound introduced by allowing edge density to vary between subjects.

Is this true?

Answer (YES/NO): YES